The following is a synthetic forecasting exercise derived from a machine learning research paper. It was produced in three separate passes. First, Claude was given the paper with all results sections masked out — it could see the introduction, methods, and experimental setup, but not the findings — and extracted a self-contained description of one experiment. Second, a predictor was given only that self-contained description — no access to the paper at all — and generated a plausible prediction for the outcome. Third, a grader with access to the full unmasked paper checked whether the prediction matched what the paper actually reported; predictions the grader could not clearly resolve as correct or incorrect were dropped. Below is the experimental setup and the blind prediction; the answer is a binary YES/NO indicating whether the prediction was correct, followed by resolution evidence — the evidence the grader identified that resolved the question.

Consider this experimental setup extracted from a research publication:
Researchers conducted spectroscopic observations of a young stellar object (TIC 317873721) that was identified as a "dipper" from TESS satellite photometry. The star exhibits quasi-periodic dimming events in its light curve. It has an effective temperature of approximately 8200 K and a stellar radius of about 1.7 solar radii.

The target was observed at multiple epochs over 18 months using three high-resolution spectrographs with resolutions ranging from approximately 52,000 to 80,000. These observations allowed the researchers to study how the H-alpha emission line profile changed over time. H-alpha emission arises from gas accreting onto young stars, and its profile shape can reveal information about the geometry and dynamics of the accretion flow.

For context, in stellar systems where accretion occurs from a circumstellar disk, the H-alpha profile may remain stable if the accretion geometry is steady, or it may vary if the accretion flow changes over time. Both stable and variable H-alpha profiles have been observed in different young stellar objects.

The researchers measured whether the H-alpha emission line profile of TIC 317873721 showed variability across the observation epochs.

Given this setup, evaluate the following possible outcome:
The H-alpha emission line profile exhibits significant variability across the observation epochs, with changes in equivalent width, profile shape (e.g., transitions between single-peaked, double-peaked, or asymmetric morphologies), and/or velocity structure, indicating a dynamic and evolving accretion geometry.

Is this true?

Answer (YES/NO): YES